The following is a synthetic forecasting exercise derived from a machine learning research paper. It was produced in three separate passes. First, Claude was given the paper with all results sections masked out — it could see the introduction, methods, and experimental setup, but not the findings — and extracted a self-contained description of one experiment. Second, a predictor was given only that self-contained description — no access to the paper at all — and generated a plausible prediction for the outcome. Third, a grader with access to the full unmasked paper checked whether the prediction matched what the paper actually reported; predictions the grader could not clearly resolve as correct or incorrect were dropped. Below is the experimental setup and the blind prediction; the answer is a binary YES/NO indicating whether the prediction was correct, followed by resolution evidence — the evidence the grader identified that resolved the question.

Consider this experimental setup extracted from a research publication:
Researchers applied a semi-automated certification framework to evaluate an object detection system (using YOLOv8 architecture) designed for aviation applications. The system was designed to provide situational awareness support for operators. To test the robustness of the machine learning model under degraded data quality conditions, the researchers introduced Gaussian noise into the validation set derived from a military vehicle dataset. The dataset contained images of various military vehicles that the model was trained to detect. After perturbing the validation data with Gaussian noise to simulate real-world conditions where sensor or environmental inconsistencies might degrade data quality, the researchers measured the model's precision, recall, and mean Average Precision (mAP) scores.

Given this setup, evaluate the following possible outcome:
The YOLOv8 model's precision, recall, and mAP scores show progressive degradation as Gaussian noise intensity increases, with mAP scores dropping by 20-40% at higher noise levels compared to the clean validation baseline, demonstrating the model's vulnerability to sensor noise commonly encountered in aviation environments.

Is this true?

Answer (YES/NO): NO